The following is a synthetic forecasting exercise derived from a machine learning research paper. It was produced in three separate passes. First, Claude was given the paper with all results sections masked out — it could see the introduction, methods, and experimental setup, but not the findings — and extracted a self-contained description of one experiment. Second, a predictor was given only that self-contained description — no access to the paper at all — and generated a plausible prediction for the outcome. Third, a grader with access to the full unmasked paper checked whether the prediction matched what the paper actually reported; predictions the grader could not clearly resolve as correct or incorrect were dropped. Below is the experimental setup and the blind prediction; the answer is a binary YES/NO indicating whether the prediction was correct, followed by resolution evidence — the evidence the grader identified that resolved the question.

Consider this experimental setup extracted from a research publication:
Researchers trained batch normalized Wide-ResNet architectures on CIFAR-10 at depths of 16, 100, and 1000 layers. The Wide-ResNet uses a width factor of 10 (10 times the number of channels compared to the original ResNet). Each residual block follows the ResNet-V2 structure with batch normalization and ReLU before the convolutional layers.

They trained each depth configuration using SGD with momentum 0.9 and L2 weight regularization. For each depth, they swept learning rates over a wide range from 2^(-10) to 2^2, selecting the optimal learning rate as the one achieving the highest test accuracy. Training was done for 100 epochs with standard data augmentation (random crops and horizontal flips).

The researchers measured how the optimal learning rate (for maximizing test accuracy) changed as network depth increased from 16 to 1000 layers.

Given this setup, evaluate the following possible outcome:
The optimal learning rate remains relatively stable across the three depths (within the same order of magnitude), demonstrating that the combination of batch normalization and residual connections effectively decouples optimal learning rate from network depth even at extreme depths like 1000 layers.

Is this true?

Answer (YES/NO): YES